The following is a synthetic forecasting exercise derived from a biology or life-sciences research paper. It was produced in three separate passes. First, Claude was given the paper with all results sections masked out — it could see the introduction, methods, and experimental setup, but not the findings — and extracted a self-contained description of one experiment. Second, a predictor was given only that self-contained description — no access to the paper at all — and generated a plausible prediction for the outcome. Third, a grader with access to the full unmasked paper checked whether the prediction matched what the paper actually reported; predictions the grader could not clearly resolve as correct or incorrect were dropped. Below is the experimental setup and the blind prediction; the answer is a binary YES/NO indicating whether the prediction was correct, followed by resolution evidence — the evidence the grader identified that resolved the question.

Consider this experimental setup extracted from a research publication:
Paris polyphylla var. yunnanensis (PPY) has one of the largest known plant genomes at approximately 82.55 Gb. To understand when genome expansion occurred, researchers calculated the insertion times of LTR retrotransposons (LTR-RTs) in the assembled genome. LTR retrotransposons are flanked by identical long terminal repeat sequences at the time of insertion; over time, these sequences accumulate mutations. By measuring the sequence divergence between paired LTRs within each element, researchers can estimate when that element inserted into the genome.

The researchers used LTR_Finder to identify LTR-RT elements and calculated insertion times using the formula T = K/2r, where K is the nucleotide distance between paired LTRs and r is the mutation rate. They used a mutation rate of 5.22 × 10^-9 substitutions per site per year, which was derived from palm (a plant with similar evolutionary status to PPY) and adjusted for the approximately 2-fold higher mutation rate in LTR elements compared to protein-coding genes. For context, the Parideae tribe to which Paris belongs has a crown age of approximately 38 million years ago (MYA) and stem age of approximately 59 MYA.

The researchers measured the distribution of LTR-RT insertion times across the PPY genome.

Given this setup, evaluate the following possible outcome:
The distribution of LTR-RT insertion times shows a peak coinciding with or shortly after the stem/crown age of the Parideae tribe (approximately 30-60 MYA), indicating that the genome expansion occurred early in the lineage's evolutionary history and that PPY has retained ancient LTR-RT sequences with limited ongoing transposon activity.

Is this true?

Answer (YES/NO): NO